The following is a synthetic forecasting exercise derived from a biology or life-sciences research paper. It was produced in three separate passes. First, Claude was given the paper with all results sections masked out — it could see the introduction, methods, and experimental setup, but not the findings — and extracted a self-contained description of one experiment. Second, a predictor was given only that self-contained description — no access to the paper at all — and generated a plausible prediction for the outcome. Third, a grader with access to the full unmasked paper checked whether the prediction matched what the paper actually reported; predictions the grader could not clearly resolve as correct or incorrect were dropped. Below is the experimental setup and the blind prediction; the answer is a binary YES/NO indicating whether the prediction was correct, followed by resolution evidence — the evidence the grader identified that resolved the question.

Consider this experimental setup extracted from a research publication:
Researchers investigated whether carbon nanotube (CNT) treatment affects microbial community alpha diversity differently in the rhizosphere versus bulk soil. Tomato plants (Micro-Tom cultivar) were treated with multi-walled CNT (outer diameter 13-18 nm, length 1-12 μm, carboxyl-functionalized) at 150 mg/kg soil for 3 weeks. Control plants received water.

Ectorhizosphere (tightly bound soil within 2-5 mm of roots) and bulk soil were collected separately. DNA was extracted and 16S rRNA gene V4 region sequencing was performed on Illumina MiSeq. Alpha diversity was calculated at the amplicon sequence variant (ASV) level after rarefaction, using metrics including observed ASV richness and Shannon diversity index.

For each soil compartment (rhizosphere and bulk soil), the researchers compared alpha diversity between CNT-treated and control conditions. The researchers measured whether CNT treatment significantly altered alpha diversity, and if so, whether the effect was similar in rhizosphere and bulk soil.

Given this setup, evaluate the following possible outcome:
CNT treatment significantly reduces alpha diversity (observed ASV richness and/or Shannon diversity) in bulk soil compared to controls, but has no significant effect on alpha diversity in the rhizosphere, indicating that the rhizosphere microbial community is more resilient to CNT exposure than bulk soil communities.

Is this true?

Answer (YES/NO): NO